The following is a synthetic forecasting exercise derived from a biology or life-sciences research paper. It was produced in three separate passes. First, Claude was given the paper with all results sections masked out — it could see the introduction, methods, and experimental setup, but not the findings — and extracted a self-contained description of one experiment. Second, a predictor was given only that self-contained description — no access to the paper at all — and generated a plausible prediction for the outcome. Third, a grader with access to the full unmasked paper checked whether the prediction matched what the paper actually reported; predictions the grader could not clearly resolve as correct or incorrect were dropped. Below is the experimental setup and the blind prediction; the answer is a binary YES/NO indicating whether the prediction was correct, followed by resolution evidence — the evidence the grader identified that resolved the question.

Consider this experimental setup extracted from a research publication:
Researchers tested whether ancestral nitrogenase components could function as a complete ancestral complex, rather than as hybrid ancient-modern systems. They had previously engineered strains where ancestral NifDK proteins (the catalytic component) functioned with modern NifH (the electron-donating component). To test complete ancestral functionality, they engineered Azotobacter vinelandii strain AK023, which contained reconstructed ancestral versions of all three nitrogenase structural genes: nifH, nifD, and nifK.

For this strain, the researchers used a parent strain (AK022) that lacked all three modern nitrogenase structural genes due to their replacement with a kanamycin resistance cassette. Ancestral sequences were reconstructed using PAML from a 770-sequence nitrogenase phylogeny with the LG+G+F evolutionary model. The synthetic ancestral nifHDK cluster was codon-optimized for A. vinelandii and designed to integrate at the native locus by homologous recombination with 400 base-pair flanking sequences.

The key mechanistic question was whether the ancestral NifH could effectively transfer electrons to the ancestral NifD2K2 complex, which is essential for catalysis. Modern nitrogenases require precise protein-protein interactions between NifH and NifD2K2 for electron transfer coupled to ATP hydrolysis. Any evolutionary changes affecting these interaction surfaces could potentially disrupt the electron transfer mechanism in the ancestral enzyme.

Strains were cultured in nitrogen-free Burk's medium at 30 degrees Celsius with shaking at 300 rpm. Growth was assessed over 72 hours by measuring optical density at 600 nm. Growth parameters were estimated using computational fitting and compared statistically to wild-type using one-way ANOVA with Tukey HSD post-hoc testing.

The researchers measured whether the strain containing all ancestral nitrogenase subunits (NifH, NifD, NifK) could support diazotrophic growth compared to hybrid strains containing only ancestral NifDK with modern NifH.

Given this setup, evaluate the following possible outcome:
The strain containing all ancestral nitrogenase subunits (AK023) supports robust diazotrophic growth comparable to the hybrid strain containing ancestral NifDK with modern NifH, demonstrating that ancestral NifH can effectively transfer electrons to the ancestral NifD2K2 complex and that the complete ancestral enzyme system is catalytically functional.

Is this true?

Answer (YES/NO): NO